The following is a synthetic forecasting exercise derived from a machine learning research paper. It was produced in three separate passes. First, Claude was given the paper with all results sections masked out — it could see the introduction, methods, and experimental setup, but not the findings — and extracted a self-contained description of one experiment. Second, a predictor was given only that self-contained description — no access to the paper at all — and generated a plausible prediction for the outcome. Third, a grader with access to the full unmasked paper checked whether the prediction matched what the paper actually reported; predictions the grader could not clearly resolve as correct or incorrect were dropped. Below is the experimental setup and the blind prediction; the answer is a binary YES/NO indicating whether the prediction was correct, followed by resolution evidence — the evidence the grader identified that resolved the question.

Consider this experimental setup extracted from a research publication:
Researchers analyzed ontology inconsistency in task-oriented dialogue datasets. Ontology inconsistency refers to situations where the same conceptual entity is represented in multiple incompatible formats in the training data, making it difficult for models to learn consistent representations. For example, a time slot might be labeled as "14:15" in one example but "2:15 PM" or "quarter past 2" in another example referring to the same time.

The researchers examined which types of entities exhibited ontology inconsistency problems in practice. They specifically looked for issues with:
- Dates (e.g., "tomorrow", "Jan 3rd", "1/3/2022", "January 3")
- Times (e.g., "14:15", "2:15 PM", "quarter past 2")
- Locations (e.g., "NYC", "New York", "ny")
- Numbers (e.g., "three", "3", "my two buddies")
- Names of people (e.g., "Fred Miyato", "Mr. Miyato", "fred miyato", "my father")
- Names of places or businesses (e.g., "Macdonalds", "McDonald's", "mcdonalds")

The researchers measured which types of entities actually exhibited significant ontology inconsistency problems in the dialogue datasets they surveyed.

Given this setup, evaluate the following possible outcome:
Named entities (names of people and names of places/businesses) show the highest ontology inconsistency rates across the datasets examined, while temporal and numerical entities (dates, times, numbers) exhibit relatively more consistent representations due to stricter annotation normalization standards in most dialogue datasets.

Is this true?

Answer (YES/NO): NO